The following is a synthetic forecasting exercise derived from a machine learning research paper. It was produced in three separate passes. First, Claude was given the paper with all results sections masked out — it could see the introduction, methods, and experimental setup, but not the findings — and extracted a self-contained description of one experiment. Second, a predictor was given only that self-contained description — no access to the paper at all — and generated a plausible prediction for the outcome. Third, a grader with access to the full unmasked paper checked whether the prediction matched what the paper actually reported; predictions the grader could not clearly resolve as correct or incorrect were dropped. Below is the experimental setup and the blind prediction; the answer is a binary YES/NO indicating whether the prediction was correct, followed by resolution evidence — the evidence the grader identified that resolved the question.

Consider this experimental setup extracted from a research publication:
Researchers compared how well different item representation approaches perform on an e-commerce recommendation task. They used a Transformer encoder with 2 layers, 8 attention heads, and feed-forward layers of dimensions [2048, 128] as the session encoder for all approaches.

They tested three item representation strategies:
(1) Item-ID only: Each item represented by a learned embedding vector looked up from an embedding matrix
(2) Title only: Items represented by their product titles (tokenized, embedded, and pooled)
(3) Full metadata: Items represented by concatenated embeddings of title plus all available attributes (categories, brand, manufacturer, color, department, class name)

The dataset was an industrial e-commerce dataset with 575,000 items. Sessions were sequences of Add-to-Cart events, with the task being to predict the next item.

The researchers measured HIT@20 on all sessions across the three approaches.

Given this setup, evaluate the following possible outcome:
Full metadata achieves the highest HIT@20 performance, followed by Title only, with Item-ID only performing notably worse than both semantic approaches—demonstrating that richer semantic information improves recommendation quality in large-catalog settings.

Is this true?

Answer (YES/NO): NO